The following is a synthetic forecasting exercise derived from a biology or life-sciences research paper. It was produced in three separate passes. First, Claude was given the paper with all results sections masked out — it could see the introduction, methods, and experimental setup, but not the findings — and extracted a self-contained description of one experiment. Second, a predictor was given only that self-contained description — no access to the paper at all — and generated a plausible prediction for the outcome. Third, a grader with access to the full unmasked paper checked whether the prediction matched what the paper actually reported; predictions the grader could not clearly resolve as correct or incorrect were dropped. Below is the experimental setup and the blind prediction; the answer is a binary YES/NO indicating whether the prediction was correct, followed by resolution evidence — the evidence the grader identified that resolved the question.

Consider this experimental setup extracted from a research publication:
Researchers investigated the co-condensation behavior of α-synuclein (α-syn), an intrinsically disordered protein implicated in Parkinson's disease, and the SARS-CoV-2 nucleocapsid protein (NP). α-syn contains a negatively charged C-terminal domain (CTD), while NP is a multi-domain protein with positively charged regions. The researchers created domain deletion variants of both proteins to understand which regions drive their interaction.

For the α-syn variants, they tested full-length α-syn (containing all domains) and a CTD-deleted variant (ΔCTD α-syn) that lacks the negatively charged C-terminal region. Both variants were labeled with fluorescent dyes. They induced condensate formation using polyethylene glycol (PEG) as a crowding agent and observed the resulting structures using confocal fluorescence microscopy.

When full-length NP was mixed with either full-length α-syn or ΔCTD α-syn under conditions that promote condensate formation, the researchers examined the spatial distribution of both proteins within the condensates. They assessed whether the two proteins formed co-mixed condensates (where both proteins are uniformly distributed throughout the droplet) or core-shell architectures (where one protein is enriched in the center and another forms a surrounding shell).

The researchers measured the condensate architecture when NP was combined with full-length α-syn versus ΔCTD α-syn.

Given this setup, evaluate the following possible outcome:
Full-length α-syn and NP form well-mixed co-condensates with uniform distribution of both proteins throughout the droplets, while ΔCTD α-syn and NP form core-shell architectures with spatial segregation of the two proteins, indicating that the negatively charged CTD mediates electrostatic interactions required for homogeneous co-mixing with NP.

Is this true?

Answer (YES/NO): YES